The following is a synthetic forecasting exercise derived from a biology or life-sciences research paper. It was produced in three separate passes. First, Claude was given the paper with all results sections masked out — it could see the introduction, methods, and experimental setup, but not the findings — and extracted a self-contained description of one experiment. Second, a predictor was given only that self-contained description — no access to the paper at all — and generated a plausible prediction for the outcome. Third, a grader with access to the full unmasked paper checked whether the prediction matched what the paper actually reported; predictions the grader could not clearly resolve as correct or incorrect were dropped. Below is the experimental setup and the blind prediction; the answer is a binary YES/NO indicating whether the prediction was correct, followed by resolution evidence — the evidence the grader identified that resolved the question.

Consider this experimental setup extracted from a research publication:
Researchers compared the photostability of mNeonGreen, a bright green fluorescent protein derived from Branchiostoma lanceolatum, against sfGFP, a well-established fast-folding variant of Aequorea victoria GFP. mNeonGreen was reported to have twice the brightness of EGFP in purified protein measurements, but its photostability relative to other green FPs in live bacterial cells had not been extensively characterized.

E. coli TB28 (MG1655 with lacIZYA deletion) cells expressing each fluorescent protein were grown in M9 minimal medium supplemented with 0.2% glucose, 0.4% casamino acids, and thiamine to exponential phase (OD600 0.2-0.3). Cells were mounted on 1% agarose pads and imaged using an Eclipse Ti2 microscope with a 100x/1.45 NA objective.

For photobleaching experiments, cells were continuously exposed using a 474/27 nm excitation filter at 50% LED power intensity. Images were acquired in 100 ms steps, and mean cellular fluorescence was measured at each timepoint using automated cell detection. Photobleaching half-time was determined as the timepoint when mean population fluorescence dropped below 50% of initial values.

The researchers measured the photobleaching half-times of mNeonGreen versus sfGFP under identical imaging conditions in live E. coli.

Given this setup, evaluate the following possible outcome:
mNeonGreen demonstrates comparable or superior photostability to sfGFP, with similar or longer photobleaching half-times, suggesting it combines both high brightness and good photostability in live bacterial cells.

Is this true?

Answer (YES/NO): NO